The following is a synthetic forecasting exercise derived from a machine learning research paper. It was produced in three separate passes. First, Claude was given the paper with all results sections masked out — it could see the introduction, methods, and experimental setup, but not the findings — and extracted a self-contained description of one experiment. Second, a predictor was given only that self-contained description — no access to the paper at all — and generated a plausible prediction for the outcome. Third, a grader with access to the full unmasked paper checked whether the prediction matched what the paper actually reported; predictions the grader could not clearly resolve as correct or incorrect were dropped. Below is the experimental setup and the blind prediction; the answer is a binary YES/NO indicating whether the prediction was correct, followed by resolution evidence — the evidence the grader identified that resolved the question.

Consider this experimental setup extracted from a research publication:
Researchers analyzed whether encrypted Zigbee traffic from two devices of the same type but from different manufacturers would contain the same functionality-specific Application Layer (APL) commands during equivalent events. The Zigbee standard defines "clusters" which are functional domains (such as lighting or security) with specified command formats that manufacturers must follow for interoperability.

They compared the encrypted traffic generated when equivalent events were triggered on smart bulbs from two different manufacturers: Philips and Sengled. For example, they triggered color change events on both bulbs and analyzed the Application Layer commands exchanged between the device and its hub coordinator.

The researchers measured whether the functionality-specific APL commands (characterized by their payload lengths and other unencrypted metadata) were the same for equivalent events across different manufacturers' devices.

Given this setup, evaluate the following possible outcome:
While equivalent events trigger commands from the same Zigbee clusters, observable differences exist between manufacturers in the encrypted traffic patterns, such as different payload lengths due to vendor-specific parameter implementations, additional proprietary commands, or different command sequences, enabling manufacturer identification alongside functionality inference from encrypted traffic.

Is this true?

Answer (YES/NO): NO